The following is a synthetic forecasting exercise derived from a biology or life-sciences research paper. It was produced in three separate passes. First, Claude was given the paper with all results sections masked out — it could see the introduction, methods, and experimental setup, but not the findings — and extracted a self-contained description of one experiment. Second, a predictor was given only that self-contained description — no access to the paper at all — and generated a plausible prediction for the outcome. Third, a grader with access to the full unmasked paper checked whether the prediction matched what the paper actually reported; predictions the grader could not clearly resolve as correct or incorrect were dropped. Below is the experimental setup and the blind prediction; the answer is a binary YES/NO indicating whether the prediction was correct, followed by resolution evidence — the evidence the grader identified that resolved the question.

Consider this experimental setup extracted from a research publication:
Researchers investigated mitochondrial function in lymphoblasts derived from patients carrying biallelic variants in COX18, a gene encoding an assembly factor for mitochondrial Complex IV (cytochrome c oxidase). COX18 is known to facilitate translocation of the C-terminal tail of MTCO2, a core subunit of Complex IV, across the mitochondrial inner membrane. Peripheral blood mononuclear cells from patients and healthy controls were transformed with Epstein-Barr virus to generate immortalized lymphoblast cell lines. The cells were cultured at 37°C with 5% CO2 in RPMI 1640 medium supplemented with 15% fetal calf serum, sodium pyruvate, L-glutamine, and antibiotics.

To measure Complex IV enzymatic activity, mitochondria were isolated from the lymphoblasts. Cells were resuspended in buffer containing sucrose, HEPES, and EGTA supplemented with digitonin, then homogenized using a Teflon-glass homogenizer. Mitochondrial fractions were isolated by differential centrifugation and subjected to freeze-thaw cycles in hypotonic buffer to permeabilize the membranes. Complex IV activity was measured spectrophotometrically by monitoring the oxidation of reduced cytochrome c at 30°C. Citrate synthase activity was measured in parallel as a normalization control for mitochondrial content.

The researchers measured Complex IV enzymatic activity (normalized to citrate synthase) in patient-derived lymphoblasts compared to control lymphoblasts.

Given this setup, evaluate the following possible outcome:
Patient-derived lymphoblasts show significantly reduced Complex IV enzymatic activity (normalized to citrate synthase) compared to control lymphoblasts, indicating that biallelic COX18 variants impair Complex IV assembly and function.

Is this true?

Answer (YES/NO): YES